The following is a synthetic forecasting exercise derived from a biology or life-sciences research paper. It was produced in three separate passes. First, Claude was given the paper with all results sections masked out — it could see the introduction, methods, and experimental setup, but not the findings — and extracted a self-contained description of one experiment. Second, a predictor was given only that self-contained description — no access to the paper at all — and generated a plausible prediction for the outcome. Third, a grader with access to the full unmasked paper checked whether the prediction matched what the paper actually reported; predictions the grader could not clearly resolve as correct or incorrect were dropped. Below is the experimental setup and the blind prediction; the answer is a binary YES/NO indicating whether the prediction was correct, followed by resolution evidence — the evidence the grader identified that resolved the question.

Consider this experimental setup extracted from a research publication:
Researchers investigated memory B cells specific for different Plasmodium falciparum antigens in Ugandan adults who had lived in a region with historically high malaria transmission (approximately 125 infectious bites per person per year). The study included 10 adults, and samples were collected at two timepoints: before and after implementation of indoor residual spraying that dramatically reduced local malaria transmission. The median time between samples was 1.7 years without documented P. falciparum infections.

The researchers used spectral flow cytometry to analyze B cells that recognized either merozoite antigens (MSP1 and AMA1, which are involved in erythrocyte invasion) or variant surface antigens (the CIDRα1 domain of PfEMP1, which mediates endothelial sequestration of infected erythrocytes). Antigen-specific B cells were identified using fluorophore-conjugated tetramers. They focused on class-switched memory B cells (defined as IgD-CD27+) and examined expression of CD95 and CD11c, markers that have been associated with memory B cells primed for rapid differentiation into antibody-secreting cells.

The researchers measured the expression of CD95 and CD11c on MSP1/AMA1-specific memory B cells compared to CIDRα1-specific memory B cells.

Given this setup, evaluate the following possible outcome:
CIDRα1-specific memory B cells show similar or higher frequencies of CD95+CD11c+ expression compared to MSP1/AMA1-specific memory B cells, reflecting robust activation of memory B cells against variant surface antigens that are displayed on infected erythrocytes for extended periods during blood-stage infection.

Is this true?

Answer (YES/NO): NO